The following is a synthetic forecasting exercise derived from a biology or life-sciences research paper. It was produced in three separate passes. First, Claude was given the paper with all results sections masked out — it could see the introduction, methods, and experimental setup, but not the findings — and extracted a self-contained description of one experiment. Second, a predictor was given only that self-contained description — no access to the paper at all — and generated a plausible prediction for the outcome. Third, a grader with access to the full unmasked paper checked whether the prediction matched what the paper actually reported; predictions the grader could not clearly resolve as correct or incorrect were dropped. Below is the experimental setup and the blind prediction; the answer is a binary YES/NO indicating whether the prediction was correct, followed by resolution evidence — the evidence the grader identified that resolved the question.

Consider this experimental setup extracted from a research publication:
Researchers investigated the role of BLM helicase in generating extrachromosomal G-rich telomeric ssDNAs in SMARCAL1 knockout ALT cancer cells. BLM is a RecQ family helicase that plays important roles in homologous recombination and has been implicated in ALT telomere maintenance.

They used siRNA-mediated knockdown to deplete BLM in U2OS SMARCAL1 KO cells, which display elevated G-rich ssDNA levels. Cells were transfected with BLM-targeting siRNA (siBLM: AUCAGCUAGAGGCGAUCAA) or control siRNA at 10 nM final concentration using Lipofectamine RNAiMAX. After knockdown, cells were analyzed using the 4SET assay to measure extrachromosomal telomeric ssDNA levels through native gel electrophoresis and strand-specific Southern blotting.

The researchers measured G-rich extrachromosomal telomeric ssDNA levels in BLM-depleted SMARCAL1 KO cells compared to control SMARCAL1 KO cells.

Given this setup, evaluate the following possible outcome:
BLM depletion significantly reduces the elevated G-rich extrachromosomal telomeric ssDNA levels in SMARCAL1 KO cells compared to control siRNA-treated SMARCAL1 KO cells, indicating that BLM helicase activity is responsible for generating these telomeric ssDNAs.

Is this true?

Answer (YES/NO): YES